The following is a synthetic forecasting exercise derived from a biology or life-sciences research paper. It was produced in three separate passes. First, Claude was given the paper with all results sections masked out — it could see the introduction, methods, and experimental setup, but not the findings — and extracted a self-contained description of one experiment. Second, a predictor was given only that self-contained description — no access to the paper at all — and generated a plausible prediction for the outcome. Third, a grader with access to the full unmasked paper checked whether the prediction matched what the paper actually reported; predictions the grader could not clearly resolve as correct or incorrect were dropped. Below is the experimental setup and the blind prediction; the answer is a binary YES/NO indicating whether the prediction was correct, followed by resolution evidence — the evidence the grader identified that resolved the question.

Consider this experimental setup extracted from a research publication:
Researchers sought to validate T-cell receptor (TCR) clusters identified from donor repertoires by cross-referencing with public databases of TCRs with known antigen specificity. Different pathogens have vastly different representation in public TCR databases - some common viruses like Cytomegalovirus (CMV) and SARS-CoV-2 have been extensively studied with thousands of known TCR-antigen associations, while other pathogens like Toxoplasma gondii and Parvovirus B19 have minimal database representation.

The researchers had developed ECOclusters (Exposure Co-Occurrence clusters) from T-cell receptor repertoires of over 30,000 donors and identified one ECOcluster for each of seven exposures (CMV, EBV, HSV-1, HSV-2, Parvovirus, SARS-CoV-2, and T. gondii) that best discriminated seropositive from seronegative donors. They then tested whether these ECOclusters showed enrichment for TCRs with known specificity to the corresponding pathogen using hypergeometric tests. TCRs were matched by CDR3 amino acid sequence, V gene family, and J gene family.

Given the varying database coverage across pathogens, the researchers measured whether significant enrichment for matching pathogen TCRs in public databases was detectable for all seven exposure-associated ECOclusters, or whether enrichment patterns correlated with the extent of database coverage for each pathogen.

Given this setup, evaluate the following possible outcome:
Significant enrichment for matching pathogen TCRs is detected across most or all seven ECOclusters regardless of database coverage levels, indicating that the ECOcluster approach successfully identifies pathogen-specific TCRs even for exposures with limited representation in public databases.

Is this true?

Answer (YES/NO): NO